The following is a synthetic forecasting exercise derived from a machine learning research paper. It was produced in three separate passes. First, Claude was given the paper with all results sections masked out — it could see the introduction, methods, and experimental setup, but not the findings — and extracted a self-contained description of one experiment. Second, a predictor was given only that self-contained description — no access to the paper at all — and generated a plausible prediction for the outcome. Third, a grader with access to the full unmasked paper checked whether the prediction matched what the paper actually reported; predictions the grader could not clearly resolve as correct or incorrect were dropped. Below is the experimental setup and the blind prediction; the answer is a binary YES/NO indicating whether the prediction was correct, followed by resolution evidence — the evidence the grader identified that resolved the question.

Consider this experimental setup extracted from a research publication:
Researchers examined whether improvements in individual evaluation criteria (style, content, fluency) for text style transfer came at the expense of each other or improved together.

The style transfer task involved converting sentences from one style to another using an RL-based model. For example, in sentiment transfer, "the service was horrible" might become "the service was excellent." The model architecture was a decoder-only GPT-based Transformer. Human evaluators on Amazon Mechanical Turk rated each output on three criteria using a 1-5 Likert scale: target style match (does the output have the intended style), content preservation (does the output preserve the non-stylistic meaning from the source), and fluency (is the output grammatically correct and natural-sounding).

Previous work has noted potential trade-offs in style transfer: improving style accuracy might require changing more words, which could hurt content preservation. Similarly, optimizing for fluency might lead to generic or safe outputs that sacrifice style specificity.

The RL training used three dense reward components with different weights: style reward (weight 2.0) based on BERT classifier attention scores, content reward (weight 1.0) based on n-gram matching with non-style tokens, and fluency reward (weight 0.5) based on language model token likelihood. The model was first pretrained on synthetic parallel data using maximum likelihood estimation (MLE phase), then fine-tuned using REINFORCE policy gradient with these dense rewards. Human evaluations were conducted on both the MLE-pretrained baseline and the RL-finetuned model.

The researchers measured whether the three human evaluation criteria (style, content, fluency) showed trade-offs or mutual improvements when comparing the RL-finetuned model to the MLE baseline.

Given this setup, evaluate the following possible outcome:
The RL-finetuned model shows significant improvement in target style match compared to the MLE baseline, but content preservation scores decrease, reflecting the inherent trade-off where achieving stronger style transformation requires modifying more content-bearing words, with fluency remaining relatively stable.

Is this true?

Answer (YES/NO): NO